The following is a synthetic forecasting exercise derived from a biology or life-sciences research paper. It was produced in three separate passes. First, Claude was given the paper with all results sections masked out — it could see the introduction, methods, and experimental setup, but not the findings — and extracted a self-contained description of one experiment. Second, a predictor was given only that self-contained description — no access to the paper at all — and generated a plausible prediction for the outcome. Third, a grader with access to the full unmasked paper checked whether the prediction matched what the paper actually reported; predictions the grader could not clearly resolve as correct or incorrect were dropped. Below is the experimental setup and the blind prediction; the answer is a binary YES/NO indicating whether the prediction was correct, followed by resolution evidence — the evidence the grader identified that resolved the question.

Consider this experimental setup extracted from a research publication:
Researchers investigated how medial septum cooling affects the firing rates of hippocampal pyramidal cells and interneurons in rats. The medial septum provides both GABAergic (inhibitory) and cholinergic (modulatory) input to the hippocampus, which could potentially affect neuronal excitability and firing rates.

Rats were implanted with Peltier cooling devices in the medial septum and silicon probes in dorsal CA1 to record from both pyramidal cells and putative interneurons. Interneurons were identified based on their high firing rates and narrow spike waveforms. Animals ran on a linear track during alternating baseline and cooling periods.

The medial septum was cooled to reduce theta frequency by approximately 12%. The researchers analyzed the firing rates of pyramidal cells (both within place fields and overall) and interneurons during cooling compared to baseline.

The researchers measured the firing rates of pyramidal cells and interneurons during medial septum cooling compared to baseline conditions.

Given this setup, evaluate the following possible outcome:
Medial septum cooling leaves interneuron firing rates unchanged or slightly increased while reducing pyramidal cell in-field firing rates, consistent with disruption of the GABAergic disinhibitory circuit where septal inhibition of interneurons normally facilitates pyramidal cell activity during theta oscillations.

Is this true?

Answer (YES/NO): NO